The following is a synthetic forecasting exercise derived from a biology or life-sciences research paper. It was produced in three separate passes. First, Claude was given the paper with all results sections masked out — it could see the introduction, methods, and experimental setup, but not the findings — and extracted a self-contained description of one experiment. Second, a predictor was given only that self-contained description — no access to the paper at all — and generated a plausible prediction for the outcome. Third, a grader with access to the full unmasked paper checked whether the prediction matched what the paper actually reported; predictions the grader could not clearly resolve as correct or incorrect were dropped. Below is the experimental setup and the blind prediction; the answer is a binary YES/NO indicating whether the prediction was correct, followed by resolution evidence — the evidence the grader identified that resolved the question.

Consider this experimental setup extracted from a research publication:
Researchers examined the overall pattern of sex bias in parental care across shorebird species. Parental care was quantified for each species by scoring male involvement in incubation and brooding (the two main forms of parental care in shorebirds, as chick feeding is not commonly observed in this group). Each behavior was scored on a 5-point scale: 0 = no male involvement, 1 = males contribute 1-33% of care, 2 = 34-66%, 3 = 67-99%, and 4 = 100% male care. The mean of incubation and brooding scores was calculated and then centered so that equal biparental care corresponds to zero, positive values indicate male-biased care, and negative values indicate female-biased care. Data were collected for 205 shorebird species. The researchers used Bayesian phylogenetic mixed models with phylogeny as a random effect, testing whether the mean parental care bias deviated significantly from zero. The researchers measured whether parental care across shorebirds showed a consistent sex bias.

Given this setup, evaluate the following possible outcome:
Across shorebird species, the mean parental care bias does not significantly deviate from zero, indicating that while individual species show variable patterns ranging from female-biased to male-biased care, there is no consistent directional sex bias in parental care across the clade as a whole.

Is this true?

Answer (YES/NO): YES